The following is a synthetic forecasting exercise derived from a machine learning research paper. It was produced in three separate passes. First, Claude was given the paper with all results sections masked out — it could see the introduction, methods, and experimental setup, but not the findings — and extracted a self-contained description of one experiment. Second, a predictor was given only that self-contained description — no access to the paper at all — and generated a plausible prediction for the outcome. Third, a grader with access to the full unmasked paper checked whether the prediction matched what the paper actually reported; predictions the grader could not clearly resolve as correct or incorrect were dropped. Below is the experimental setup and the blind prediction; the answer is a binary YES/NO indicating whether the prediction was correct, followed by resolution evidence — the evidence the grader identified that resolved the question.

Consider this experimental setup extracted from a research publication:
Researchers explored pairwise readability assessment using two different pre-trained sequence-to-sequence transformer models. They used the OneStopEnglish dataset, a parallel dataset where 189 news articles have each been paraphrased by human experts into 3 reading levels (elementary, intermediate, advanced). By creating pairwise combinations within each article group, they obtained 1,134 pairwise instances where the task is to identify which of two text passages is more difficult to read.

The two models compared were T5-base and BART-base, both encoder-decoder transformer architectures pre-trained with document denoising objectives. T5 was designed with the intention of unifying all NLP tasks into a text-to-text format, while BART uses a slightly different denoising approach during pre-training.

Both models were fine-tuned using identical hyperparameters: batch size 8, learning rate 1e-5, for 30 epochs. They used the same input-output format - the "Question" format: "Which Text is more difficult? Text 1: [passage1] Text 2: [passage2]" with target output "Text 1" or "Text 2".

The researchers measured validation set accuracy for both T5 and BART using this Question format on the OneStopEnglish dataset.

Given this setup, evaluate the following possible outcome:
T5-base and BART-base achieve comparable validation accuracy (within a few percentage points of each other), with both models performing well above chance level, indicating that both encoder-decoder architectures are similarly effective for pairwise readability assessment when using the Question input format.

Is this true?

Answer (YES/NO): NO